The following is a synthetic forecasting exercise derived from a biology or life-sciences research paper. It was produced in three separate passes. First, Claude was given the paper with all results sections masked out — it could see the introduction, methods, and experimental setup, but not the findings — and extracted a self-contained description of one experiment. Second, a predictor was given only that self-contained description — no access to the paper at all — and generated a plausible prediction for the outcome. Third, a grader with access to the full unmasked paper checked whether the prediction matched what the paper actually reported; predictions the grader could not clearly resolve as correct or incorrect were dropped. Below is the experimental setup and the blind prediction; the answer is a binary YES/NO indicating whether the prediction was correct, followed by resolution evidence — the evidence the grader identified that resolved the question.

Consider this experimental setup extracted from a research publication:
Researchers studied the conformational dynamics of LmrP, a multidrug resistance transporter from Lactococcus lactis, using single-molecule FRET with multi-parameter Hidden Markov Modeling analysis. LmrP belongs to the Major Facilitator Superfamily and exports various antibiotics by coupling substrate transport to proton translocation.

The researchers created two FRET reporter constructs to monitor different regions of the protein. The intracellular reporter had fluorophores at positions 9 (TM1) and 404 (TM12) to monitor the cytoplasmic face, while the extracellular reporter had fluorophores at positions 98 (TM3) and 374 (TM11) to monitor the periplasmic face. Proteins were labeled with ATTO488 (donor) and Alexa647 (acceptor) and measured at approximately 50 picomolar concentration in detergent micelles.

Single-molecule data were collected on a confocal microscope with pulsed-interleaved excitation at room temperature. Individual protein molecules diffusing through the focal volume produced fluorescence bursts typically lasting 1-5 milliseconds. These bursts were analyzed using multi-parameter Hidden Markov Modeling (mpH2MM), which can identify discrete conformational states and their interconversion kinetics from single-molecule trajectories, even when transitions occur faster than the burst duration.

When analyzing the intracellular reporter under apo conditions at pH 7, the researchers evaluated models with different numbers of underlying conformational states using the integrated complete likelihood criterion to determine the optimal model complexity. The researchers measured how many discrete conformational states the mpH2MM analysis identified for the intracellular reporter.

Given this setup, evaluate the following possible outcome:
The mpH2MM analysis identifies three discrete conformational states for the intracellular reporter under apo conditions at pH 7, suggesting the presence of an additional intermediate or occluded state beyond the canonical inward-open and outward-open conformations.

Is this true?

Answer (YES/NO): YES